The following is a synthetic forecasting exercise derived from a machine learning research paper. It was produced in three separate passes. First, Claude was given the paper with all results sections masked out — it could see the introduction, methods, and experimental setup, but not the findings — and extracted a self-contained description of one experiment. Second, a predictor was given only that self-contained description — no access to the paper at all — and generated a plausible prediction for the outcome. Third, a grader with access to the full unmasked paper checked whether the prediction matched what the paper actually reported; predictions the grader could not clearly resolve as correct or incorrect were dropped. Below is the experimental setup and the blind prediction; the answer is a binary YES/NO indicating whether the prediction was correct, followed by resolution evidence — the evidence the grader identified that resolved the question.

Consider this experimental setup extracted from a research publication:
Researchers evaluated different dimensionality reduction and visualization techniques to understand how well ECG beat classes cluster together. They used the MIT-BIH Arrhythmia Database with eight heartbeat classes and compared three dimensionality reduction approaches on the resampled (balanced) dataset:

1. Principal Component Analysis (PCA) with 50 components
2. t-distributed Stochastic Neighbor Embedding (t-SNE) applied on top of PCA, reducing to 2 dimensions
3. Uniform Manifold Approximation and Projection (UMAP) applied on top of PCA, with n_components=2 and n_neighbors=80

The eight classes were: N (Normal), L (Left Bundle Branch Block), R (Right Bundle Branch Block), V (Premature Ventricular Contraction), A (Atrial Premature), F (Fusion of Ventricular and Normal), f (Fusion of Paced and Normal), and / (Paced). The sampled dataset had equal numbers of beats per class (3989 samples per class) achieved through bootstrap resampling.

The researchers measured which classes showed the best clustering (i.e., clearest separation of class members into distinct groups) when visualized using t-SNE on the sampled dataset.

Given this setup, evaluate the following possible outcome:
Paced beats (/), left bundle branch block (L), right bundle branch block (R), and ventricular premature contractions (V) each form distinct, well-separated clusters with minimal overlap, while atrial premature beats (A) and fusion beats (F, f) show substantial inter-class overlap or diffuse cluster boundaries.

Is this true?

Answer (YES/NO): NO